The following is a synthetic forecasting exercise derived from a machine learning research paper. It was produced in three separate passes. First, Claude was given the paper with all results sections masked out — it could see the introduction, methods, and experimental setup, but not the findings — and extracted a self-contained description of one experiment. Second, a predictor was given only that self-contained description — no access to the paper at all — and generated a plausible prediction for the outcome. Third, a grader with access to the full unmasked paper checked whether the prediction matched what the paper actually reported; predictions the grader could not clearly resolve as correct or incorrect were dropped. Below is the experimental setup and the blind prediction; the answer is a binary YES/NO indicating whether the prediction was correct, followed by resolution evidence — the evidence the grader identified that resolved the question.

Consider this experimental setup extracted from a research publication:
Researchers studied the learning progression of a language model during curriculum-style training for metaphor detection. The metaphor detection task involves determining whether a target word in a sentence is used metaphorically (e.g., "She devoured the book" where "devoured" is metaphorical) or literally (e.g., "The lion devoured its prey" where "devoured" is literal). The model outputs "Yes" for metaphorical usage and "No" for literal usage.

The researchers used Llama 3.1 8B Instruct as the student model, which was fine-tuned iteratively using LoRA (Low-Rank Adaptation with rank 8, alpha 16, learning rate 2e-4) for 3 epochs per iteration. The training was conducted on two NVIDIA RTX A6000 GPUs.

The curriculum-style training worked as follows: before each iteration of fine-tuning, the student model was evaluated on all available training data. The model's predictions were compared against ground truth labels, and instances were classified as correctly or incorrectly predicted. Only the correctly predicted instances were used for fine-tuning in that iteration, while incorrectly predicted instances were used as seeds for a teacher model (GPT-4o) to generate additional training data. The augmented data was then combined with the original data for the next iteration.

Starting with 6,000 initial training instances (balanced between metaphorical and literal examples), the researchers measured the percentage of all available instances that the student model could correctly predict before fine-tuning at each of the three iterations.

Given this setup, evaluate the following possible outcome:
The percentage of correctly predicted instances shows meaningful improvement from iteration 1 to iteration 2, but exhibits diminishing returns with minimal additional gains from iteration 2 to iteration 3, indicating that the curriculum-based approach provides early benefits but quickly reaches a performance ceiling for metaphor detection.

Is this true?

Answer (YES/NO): YES